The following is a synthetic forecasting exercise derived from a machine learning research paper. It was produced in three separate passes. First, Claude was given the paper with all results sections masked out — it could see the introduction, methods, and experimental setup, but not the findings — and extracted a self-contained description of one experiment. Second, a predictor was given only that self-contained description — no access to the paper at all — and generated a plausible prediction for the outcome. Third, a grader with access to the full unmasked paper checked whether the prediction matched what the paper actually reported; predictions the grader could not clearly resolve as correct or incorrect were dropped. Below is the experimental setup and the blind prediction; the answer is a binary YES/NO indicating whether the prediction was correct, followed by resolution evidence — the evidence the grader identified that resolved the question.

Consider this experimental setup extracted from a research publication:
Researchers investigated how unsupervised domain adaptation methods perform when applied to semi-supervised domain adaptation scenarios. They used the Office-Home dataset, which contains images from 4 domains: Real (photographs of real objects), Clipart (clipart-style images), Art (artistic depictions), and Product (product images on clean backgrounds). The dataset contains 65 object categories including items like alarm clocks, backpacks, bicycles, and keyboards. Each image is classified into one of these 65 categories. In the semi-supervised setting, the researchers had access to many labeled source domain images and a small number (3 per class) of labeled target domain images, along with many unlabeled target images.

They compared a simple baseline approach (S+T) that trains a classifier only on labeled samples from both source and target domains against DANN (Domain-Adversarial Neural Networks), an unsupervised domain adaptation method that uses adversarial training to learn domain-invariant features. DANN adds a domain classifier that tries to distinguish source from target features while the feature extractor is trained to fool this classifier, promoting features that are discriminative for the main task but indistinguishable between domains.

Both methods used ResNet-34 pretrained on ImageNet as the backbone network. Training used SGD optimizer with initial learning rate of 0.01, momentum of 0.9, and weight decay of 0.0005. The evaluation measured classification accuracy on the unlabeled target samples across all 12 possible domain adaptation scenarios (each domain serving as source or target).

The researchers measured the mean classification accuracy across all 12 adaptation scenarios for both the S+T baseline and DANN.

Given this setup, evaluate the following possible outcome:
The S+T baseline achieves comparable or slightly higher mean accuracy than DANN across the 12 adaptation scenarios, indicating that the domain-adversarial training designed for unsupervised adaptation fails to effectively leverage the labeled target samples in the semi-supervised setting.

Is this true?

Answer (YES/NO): NO